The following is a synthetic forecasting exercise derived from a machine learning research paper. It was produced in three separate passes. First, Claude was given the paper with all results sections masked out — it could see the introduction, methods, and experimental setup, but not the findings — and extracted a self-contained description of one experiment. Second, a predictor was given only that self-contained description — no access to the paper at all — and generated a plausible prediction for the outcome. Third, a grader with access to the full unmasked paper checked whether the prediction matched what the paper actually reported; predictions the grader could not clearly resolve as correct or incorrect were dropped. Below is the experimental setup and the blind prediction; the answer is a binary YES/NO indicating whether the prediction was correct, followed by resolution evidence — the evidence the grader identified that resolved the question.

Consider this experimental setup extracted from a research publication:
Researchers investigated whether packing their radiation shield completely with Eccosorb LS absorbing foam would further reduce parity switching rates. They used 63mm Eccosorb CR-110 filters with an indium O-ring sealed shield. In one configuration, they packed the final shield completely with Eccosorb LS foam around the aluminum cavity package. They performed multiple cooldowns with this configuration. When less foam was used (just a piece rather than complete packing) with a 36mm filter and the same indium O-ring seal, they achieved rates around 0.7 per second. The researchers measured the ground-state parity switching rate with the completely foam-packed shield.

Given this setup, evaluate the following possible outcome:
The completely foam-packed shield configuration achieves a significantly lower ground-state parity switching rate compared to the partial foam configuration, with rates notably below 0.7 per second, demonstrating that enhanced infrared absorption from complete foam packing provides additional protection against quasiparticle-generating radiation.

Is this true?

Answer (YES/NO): NO